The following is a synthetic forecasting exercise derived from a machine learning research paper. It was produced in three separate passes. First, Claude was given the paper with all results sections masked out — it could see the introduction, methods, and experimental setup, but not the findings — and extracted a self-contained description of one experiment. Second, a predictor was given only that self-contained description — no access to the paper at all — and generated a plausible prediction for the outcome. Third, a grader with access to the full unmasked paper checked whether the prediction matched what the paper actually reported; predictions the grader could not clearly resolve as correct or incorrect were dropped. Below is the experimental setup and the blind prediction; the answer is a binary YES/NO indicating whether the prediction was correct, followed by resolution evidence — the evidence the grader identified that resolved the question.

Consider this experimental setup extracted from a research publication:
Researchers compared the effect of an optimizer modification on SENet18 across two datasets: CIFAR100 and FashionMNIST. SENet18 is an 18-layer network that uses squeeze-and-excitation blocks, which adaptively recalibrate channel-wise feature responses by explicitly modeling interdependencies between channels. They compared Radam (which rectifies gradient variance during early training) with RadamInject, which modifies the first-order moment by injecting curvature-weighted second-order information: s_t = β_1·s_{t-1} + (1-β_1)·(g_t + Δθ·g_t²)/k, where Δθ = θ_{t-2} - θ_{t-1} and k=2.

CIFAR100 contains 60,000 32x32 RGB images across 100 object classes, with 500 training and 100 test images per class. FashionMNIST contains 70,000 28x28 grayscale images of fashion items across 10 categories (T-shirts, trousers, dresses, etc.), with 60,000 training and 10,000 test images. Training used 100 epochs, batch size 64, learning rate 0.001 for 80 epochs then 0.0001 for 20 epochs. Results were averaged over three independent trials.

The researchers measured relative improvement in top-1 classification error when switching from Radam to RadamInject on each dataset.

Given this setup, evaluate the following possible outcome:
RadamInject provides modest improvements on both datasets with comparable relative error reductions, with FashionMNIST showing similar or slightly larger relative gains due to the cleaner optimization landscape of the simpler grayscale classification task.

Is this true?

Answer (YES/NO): NO